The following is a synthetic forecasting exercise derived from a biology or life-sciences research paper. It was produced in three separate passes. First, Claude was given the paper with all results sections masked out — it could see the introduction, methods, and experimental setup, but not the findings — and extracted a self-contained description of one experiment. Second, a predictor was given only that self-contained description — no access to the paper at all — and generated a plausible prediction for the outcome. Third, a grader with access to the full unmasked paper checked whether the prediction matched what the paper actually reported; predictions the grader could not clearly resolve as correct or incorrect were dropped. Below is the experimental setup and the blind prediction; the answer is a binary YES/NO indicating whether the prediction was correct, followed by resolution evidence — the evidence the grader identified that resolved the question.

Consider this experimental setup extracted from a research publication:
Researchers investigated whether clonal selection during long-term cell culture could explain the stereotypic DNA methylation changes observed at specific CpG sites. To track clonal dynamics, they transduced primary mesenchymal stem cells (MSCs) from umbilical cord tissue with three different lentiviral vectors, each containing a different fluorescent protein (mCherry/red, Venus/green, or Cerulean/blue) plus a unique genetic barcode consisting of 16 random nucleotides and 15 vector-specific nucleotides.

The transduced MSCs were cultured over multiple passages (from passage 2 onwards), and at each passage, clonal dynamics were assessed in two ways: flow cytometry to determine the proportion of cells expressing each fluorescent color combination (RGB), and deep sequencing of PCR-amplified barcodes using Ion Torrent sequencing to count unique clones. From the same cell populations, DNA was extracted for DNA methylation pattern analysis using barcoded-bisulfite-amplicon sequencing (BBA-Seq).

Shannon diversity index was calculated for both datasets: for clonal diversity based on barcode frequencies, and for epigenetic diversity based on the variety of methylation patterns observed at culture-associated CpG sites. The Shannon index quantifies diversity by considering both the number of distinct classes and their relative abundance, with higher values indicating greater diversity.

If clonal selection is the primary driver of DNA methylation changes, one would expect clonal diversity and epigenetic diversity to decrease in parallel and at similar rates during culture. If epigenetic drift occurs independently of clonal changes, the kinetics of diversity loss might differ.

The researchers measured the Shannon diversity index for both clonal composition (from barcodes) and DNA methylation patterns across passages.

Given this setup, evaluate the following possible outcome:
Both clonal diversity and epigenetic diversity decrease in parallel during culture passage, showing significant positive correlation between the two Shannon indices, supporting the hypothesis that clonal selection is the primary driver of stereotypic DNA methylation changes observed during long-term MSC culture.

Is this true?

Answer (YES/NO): NO